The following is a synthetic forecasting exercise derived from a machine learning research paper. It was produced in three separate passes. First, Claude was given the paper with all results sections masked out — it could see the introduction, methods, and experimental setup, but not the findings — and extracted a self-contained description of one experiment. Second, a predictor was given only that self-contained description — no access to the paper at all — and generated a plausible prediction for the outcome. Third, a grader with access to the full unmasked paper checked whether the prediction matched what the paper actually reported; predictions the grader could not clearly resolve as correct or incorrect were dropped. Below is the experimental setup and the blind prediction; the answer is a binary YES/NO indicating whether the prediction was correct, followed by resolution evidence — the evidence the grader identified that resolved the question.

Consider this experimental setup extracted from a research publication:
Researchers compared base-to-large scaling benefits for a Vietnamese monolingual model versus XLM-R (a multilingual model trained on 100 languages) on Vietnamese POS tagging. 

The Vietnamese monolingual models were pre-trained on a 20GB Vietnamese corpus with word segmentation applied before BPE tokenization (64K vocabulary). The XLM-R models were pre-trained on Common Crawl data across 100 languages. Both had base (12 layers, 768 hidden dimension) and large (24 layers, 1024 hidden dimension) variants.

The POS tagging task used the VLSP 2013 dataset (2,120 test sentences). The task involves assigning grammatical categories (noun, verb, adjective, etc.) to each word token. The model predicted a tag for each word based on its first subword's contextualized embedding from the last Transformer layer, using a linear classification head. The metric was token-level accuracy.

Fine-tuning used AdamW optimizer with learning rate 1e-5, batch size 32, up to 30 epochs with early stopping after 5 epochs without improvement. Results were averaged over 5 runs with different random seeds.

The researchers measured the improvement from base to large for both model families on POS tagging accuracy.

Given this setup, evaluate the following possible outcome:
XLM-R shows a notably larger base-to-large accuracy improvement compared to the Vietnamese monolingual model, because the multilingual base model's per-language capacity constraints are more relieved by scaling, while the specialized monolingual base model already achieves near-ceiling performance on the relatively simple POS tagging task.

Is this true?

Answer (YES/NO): NO